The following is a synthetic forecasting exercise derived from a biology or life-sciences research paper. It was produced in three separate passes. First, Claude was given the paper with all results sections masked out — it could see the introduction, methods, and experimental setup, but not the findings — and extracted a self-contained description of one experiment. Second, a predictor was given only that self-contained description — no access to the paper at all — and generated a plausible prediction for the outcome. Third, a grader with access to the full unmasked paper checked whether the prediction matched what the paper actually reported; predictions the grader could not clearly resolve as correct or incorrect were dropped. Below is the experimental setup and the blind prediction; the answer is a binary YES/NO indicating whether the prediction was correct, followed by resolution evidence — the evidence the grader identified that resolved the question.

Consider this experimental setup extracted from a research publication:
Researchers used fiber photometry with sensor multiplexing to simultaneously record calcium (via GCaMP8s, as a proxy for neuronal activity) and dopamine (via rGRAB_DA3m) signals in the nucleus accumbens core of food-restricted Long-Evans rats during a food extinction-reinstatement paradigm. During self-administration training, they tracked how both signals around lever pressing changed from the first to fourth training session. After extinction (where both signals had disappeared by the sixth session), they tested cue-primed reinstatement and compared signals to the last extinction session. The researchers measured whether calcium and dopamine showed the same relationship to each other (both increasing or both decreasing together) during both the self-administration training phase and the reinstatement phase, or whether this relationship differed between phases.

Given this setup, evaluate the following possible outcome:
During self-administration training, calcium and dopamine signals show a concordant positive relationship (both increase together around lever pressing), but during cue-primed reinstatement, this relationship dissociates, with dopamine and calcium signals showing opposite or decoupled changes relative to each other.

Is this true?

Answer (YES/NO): NO